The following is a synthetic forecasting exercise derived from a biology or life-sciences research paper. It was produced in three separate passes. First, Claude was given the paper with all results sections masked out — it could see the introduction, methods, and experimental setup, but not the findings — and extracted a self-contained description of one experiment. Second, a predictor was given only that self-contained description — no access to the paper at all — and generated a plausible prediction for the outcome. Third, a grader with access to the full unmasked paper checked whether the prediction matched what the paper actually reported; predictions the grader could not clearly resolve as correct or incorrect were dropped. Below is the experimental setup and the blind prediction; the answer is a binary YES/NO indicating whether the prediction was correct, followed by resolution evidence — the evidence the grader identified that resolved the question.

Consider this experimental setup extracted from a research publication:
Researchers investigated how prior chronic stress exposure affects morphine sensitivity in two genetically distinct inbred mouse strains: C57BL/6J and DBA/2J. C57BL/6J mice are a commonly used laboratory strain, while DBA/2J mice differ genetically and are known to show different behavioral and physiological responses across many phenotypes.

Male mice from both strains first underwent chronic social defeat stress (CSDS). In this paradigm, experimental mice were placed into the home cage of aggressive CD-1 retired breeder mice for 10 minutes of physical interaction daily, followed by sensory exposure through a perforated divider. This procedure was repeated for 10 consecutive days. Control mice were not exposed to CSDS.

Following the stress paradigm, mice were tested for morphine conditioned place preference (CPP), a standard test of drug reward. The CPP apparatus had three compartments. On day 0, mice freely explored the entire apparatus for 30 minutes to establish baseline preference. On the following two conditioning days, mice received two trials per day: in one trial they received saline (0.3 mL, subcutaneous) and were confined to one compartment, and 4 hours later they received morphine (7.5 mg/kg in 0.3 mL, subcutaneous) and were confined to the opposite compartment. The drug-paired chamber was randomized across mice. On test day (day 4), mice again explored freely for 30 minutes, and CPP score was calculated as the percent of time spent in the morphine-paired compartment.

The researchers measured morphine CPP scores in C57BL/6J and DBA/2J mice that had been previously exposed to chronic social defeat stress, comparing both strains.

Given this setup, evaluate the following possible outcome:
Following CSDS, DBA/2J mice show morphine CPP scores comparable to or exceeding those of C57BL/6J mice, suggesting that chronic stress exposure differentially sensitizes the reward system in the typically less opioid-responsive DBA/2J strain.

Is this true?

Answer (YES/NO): NO